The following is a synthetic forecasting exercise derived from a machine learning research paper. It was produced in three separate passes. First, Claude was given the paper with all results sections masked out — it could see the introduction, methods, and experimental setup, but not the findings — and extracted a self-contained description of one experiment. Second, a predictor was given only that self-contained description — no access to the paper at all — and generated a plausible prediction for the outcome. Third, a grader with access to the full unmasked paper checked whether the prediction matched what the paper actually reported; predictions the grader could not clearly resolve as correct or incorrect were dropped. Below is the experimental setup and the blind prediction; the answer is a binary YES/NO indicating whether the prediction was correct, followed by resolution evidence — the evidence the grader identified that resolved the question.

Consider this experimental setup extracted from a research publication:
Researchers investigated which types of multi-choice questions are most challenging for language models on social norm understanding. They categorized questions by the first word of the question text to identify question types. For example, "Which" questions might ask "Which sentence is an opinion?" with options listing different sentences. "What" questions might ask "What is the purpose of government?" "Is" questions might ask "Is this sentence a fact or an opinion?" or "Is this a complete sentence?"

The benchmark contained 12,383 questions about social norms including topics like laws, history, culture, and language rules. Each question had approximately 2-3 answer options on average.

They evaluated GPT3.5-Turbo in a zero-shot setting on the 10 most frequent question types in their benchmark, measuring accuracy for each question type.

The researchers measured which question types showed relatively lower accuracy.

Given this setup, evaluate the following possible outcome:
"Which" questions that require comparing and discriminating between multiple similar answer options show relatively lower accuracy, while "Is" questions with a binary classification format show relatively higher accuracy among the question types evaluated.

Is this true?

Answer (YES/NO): NO